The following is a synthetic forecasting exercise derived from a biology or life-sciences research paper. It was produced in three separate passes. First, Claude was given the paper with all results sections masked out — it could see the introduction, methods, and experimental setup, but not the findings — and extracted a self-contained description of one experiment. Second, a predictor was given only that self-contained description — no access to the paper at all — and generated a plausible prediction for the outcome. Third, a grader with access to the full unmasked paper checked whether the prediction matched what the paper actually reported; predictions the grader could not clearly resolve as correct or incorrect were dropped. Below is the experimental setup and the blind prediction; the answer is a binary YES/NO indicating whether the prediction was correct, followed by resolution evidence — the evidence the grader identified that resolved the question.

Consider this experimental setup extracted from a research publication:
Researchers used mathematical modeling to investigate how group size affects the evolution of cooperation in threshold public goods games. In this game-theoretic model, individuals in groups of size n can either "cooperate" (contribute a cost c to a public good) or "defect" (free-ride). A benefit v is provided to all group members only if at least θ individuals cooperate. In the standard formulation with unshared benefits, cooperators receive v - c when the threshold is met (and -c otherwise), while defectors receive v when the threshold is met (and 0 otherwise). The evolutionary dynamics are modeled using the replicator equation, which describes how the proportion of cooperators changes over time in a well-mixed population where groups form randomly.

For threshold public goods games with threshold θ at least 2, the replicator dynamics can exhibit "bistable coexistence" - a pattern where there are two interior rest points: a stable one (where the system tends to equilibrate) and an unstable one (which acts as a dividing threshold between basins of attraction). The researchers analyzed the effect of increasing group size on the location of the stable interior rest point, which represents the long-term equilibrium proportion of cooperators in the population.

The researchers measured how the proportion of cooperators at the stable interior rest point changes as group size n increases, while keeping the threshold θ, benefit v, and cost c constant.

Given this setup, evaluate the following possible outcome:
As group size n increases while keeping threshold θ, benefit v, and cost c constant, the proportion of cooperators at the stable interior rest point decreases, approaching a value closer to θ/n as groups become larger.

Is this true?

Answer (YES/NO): NO